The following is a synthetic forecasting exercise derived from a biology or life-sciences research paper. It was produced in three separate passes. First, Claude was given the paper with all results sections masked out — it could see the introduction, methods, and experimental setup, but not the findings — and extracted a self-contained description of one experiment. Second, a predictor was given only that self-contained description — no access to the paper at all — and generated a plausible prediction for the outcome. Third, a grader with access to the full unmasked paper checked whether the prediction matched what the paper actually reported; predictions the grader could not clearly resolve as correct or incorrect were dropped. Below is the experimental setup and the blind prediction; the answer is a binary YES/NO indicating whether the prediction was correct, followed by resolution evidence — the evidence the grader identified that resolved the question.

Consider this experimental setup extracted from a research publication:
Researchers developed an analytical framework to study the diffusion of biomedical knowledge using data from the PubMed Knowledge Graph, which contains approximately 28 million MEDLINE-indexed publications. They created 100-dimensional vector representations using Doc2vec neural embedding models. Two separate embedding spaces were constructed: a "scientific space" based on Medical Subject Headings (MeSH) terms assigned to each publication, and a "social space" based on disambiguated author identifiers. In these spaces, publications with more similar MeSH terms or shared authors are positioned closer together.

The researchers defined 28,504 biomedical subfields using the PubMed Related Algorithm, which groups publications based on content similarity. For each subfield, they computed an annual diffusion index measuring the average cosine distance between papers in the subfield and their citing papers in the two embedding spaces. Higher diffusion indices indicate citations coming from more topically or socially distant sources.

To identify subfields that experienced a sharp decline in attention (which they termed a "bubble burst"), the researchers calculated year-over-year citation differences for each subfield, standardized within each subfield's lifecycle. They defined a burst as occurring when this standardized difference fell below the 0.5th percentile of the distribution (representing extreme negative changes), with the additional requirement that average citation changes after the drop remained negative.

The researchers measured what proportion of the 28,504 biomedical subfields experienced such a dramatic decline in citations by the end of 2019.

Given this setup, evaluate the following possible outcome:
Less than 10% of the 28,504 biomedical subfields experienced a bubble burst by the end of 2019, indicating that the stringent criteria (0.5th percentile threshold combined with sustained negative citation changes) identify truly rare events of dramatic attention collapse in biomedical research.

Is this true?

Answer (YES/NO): NO